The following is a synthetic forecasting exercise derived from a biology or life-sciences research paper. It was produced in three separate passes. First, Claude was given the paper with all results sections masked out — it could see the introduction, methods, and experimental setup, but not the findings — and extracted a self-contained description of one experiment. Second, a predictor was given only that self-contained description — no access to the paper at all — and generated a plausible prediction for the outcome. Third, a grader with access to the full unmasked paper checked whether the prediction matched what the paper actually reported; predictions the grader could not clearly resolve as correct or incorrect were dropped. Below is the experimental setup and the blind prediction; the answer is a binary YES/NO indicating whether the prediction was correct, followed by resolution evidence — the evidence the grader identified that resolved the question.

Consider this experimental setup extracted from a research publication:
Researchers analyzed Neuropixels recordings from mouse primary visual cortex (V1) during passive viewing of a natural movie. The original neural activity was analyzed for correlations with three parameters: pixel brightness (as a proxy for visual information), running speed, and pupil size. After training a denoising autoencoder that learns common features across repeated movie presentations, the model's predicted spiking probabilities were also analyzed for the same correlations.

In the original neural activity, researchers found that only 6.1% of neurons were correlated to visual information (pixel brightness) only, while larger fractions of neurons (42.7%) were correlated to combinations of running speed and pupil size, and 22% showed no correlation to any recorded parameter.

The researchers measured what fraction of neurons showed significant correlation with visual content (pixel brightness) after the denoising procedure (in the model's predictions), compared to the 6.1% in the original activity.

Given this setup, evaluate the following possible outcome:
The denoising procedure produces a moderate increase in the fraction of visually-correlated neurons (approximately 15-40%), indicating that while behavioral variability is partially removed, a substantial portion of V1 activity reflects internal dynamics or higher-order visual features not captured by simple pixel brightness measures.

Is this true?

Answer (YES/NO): NO